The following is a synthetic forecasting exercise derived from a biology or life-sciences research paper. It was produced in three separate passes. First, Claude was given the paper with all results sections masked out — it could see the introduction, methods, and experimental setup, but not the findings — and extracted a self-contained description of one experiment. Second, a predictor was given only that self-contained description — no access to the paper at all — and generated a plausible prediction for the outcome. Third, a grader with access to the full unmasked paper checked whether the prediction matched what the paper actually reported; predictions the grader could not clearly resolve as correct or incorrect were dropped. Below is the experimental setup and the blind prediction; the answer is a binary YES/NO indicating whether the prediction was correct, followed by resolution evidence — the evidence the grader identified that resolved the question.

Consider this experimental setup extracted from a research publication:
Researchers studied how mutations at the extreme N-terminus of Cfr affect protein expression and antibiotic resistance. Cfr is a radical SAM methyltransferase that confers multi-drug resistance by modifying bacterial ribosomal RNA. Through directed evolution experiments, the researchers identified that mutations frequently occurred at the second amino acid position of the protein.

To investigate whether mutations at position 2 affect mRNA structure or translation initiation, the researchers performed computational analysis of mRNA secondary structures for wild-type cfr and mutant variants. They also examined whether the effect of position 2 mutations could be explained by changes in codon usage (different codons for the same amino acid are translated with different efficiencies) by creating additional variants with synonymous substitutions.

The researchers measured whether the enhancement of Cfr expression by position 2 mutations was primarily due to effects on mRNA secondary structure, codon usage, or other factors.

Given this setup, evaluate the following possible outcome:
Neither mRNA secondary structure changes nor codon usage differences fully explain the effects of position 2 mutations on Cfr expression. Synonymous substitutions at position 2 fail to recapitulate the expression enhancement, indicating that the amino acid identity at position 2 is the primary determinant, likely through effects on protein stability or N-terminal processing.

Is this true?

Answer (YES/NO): NO